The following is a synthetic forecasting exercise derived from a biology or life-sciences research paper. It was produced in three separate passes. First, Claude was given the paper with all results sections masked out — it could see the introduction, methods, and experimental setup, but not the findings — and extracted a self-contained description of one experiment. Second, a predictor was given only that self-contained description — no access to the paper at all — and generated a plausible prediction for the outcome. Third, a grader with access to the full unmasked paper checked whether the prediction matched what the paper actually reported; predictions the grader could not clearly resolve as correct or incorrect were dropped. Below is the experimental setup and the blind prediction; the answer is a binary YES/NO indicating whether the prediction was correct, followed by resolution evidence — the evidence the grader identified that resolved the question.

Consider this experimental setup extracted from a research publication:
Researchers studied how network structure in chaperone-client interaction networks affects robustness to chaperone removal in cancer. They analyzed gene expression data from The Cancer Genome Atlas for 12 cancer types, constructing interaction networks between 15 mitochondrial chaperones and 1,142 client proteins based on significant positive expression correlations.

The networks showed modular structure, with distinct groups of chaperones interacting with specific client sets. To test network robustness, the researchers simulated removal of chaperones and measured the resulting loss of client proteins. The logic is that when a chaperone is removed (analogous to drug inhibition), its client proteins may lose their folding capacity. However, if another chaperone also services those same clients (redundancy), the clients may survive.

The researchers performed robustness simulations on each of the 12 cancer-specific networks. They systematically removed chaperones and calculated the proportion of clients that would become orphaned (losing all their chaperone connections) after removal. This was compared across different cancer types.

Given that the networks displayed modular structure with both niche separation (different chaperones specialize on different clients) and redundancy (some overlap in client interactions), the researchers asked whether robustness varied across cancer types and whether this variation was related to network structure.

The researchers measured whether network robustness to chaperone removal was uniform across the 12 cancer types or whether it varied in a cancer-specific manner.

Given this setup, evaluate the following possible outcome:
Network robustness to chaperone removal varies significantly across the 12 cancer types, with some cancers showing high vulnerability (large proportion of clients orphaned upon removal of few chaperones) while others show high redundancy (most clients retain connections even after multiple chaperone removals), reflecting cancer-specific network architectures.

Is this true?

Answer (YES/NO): YES